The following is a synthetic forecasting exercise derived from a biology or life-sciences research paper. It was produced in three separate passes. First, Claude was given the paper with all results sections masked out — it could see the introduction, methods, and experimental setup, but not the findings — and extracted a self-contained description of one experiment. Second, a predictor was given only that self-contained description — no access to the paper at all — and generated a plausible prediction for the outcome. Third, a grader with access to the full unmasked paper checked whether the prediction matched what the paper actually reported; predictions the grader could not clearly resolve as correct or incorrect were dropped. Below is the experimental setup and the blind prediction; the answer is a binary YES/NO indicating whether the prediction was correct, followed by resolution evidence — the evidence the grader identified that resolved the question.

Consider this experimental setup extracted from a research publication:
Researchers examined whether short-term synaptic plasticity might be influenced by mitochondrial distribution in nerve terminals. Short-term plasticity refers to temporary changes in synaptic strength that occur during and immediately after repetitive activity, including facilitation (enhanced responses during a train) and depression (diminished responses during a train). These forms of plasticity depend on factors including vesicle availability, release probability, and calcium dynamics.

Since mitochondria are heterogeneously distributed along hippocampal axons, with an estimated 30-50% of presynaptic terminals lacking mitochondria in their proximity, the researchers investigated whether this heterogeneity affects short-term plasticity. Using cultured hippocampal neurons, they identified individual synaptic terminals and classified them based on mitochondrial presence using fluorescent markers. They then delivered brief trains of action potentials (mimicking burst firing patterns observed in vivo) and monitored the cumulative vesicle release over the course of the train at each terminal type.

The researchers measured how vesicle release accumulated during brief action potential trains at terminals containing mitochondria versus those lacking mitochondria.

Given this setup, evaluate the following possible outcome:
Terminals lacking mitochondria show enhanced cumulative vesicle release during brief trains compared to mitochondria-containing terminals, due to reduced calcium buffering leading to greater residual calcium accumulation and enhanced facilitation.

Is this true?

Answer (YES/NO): NO